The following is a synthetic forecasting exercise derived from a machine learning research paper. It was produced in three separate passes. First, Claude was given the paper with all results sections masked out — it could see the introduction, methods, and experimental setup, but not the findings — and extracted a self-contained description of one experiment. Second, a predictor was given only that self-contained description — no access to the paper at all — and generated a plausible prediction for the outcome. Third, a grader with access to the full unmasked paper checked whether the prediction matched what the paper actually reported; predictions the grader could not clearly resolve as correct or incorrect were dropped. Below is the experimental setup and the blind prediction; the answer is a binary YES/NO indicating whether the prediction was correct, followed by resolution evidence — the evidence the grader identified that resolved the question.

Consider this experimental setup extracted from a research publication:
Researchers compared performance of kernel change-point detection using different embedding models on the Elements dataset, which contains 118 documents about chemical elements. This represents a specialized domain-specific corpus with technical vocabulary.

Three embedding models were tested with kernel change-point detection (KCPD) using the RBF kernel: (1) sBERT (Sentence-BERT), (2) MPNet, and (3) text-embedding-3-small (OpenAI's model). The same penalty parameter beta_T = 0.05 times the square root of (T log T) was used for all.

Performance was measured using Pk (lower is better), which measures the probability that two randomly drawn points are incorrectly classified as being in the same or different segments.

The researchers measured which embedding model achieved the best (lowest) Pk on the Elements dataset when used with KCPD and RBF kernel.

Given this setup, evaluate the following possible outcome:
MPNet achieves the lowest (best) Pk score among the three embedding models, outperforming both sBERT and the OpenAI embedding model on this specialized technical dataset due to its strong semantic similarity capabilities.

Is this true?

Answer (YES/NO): YES